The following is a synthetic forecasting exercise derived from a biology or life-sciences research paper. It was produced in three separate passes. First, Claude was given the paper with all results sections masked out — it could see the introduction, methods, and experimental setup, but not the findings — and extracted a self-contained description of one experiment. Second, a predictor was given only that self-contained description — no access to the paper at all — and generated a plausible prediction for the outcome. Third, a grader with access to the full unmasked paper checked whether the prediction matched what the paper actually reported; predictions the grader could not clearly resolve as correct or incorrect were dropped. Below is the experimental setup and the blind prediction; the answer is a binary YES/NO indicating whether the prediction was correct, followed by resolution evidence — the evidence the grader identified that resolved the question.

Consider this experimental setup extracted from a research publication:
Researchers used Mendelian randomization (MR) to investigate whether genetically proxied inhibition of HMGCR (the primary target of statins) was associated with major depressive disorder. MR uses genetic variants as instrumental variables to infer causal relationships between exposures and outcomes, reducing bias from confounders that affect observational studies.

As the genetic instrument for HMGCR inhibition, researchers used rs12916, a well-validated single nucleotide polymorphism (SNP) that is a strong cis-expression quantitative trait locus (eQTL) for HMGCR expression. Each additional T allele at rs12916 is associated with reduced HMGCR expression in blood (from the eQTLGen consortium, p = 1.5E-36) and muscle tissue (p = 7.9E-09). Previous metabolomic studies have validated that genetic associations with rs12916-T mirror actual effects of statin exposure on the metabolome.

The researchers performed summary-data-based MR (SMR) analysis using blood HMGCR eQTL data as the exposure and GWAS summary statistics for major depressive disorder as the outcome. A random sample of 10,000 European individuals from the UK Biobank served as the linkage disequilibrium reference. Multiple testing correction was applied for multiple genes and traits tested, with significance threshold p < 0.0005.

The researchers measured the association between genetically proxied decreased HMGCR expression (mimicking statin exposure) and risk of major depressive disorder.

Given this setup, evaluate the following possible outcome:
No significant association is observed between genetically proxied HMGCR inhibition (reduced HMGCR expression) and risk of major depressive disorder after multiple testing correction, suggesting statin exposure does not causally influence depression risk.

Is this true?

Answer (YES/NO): YES